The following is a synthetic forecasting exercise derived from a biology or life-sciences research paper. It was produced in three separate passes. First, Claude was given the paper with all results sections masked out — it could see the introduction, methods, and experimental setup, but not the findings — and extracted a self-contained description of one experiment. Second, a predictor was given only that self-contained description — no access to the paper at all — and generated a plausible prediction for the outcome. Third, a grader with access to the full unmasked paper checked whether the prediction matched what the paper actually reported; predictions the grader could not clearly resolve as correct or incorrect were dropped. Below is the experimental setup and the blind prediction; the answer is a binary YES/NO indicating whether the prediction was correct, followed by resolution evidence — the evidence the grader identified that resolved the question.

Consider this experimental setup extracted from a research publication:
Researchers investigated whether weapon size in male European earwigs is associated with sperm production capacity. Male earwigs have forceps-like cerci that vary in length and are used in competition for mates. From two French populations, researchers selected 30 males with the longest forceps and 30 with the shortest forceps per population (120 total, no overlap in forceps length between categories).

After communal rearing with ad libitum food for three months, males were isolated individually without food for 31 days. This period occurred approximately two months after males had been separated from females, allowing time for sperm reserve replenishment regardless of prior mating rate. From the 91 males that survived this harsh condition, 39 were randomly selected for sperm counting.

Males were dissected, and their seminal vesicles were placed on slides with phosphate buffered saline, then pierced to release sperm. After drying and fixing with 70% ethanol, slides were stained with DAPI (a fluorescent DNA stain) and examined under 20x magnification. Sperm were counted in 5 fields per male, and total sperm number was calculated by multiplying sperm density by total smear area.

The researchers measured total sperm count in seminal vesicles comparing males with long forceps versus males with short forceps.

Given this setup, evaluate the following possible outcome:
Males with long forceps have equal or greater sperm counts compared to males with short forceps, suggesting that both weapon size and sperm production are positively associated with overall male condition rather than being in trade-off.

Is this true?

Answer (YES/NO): NO